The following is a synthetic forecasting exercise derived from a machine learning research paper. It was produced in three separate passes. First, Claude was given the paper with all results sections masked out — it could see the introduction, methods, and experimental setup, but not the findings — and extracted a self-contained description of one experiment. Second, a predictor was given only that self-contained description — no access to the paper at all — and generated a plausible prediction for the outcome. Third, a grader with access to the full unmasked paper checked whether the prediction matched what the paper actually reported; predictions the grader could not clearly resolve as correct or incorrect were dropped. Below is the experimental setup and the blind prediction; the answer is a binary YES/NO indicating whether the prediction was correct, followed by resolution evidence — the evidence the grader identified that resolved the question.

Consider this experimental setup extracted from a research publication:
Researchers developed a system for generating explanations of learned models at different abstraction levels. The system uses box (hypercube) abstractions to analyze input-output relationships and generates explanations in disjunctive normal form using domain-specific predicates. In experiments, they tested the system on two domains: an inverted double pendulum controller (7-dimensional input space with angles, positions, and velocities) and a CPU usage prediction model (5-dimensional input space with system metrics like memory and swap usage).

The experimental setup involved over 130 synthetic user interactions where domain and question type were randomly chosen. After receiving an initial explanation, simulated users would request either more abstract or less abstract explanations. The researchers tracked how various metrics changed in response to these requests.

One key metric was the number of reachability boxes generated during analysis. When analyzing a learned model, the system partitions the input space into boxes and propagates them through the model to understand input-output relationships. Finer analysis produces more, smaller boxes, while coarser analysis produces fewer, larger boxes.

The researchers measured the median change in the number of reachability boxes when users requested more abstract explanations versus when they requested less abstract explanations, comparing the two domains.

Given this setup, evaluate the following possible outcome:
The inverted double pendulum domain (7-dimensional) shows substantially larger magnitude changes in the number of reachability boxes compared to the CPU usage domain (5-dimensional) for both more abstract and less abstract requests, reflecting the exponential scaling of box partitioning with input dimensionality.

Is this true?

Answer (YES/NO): NO